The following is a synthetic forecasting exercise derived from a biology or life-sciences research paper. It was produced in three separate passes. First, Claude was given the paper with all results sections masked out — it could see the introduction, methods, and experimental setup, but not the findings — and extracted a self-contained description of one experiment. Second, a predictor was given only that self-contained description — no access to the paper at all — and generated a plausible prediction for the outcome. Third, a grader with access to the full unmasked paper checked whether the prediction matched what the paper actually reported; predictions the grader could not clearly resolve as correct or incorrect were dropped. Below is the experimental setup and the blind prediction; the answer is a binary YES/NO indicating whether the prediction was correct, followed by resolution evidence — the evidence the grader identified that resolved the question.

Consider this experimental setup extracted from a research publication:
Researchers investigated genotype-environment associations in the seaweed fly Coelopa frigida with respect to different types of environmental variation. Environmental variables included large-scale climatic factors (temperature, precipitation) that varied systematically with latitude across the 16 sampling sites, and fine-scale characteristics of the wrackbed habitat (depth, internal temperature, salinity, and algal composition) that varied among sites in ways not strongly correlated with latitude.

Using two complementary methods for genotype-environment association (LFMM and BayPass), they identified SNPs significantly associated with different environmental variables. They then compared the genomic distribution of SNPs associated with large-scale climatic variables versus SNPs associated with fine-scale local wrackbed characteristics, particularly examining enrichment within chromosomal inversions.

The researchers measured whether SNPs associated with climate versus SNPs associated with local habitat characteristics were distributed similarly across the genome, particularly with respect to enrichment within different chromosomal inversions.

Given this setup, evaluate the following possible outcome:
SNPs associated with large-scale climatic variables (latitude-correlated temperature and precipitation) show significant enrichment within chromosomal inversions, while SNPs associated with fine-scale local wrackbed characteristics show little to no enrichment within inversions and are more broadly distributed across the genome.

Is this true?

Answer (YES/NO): NO